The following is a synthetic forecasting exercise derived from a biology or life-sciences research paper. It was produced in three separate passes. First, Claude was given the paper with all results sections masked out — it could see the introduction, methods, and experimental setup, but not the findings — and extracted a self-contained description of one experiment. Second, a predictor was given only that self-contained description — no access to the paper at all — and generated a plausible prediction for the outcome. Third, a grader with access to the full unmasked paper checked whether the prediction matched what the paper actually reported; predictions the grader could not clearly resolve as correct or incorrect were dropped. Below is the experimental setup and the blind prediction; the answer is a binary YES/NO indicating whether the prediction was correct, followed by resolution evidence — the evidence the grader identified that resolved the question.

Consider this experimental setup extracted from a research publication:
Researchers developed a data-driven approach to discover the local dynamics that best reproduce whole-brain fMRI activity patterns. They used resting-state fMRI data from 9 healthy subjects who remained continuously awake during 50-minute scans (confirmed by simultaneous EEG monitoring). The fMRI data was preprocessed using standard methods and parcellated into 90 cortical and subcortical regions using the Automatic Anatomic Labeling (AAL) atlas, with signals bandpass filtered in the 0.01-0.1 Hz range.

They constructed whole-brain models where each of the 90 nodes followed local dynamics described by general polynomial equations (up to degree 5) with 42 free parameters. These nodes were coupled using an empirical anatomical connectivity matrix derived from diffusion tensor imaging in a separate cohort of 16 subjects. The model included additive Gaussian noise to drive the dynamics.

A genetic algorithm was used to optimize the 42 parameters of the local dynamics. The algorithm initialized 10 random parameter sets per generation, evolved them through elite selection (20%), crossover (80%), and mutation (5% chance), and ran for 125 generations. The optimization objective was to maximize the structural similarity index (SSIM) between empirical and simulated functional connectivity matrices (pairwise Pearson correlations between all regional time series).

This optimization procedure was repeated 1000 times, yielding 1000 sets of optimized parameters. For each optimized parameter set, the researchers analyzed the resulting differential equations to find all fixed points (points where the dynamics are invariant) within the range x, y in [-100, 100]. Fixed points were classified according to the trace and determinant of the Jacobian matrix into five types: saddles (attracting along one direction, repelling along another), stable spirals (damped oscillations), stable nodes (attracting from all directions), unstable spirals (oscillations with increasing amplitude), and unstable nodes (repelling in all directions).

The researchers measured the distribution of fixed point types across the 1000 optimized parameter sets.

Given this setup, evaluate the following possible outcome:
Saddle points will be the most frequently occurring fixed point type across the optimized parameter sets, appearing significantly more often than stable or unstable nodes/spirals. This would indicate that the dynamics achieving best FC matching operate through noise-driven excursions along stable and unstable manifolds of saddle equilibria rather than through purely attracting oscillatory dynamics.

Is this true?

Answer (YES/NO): NO